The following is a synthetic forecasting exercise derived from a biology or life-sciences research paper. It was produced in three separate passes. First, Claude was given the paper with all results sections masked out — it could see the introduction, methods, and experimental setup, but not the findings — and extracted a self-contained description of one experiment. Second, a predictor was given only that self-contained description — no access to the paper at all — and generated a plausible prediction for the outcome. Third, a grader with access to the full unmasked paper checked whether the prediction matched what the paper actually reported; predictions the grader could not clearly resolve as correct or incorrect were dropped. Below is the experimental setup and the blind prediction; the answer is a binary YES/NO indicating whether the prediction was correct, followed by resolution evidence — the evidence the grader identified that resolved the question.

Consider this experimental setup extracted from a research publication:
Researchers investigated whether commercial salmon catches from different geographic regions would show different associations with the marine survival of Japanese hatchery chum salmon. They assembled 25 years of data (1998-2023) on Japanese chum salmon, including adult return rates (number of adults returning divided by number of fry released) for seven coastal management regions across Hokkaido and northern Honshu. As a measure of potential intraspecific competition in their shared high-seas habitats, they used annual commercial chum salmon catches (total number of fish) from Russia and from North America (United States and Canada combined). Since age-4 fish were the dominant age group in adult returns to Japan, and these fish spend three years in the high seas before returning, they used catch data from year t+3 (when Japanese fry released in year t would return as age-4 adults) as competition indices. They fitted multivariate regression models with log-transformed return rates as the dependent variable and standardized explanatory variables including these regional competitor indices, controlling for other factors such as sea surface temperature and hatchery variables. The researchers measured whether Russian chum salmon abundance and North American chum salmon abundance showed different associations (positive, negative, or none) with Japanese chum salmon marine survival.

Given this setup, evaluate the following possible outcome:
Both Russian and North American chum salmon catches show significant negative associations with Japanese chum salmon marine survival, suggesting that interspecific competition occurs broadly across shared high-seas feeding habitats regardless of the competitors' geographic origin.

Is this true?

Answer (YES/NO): NO